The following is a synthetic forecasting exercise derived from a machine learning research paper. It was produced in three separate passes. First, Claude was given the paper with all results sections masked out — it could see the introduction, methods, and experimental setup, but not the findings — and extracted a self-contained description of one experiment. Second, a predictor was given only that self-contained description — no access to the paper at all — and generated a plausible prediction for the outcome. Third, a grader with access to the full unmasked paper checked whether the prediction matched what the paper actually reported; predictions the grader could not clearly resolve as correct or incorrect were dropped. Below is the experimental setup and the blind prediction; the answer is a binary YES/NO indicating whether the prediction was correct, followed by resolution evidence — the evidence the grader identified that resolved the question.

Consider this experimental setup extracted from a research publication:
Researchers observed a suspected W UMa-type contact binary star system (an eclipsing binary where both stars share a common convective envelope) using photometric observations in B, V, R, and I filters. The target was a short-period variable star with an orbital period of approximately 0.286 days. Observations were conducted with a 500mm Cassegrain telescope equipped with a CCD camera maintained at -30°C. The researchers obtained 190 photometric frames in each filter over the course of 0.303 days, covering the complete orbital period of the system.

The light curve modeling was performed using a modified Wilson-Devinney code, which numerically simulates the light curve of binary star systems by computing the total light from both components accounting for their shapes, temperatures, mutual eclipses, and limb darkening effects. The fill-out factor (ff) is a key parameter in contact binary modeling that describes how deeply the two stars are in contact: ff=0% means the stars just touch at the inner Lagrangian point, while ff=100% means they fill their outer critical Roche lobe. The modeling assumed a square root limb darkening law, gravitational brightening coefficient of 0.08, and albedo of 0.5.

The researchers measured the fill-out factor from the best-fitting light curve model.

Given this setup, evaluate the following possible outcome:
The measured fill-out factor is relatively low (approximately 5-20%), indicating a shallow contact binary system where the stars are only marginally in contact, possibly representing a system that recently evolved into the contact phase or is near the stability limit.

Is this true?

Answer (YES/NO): YES